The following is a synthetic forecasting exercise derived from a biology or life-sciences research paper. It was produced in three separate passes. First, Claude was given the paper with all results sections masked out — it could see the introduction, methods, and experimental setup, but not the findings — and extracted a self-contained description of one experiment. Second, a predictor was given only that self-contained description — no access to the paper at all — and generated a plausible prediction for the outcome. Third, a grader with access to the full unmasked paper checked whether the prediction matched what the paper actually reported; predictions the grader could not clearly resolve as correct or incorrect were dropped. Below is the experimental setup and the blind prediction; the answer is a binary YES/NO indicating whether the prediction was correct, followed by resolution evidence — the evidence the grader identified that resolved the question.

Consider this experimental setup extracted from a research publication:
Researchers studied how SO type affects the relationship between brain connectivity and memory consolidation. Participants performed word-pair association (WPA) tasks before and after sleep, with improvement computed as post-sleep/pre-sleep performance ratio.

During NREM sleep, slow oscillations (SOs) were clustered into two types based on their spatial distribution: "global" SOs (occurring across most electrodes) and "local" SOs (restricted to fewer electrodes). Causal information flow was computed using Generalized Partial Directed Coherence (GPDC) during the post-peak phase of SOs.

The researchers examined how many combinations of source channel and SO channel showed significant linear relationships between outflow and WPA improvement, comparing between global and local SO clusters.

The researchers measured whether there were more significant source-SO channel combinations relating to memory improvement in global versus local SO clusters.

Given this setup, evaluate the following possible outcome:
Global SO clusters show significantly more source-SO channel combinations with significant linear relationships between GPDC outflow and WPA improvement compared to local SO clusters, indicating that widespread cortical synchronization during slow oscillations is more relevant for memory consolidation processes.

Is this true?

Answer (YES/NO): YES